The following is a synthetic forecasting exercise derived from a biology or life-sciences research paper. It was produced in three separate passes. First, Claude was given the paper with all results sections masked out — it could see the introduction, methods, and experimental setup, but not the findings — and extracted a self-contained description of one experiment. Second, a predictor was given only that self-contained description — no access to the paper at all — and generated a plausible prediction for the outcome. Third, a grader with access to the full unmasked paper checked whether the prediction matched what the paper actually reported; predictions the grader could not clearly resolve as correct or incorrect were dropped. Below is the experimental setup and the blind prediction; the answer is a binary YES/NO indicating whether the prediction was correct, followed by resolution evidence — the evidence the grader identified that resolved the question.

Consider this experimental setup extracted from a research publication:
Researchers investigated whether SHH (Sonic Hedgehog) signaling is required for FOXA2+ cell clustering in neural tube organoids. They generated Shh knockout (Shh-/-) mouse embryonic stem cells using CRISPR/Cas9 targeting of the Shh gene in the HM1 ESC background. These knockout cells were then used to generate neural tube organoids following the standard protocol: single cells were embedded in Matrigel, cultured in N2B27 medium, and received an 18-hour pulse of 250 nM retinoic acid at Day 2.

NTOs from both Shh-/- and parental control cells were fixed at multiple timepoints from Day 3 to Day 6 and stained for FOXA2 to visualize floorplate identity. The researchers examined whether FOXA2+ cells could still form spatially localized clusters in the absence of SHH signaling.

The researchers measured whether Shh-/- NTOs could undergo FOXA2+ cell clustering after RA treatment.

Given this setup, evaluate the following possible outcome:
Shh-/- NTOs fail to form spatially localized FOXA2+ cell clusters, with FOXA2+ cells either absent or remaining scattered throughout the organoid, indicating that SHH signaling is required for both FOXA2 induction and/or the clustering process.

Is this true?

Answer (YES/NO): NO